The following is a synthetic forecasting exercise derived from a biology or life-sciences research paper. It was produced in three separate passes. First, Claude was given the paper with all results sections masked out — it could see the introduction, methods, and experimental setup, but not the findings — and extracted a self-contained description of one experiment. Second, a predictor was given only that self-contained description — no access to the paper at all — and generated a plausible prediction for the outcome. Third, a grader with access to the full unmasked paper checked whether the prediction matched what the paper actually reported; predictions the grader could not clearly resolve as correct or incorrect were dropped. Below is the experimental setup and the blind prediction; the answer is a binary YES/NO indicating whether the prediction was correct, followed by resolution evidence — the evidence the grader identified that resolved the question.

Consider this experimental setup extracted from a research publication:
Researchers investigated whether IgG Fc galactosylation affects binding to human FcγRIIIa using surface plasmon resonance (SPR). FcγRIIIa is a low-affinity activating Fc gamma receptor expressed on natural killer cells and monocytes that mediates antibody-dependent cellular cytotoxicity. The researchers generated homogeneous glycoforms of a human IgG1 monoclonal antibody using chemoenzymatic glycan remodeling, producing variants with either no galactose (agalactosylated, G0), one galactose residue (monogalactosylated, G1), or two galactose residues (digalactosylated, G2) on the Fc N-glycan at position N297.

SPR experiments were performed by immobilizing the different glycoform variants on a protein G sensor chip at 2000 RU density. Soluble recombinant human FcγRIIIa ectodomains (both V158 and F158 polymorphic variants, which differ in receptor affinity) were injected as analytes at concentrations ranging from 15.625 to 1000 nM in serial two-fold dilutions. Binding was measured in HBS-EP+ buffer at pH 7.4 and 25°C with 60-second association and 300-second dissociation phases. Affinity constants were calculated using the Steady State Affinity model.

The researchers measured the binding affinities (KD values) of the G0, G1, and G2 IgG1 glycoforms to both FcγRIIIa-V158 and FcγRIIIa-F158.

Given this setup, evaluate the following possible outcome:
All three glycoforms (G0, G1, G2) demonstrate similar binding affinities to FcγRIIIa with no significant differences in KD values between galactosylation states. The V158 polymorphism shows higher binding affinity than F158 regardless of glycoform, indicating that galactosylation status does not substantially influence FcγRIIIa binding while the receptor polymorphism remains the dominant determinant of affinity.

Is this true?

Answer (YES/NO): YES